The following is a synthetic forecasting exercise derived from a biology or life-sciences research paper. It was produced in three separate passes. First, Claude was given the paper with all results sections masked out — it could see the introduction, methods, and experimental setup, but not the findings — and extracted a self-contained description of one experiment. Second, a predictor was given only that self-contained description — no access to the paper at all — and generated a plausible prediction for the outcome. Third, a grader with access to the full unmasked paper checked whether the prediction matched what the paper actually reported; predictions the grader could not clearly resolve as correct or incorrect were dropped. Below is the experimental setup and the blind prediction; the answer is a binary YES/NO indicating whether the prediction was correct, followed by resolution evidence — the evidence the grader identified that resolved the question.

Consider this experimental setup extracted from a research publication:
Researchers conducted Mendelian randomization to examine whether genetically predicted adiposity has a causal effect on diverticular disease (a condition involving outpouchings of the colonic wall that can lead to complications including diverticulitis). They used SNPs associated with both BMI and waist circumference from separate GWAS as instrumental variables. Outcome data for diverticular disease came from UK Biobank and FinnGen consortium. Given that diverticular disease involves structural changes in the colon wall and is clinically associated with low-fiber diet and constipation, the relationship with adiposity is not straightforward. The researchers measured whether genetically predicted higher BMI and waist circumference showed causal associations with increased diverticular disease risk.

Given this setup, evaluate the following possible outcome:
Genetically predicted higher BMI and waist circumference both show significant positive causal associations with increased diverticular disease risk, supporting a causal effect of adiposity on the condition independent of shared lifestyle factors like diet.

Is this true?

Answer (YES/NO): NO